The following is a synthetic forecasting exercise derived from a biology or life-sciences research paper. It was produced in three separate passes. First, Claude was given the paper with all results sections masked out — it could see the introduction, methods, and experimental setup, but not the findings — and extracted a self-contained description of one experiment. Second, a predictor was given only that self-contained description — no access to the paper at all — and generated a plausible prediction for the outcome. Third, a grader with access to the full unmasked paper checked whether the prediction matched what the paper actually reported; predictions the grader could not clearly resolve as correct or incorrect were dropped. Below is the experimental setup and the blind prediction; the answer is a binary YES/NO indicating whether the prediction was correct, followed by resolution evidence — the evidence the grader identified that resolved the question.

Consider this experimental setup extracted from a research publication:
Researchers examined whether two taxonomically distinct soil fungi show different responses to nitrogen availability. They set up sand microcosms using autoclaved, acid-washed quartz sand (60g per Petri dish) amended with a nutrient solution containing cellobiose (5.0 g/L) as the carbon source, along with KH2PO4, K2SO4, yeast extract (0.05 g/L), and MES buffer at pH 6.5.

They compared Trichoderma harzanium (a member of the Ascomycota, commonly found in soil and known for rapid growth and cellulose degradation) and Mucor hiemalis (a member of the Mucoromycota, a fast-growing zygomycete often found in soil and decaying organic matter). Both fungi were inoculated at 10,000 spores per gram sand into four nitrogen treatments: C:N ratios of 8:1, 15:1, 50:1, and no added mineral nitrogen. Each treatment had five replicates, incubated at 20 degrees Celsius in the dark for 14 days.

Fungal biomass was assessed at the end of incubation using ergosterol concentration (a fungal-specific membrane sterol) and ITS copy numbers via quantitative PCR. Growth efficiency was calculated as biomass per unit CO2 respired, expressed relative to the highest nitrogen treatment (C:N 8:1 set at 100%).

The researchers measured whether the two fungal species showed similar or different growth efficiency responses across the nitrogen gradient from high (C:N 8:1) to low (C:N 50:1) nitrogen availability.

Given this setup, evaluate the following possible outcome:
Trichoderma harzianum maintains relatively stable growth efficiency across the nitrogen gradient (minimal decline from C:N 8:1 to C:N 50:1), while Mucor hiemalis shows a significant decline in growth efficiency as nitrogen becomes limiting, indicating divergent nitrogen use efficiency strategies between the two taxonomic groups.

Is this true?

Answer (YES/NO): NO